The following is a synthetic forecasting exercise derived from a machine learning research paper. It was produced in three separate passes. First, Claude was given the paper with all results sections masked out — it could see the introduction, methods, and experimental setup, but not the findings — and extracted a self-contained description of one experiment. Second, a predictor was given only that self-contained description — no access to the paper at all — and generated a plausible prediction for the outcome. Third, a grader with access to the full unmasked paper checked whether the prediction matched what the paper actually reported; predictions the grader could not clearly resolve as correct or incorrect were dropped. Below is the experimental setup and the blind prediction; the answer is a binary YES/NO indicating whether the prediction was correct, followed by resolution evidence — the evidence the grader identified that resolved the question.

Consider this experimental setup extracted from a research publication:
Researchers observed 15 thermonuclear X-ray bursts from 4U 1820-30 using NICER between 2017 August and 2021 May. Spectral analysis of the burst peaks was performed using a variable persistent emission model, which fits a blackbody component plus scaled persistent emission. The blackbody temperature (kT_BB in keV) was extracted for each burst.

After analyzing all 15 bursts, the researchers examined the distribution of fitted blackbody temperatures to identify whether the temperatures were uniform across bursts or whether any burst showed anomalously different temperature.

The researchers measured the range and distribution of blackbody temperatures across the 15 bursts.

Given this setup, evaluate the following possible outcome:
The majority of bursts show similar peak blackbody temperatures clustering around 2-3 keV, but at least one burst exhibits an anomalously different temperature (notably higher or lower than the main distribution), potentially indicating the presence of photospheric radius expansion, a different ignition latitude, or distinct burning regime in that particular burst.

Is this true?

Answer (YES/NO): NO